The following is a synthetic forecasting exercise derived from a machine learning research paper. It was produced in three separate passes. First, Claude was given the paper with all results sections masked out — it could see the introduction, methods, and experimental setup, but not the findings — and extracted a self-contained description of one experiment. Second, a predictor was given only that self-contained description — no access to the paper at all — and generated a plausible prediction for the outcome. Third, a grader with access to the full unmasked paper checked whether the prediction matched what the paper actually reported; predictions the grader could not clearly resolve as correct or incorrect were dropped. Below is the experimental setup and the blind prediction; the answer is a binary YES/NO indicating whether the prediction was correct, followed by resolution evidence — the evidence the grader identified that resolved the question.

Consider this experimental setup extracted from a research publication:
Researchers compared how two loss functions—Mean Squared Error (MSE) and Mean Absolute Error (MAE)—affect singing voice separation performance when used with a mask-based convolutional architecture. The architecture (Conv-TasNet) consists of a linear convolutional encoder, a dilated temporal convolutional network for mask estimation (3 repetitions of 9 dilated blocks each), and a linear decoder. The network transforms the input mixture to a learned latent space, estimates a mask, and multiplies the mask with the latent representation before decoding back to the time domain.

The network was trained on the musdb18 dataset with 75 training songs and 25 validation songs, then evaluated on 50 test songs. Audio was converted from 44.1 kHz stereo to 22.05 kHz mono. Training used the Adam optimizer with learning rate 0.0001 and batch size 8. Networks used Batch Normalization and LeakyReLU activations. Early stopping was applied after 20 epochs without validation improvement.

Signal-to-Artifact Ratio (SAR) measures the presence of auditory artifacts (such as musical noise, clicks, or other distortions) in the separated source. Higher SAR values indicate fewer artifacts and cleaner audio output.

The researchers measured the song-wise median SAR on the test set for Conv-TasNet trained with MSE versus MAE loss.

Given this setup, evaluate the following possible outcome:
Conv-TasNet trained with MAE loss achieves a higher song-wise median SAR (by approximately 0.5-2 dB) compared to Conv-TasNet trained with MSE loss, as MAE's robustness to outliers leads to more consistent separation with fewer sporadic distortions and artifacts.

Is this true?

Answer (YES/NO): NO